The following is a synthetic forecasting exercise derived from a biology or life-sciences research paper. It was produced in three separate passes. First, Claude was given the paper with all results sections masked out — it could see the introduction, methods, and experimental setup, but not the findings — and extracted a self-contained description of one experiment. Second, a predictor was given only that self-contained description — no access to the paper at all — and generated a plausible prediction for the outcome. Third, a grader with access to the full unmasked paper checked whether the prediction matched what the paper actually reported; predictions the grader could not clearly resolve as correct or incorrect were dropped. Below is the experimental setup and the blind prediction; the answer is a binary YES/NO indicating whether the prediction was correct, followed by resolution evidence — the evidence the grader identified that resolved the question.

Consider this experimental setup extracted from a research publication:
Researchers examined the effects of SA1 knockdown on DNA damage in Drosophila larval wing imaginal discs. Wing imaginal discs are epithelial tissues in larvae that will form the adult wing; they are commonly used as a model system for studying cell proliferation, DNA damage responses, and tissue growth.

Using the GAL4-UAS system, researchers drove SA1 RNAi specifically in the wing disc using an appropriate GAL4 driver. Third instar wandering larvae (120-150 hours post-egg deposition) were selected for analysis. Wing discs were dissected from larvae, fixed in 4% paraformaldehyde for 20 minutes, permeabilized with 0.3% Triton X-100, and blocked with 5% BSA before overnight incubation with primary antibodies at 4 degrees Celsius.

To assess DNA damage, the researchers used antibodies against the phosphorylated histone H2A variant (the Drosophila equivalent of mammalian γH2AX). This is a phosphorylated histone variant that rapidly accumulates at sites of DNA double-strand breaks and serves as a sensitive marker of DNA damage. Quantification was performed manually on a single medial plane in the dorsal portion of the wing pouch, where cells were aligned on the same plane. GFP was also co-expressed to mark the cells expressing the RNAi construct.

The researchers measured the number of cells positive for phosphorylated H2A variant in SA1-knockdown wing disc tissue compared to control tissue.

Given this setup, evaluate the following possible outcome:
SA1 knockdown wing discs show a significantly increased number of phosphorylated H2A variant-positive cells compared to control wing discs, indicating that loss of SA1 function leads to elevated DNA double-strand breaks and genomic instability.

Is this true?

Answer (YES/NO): YES